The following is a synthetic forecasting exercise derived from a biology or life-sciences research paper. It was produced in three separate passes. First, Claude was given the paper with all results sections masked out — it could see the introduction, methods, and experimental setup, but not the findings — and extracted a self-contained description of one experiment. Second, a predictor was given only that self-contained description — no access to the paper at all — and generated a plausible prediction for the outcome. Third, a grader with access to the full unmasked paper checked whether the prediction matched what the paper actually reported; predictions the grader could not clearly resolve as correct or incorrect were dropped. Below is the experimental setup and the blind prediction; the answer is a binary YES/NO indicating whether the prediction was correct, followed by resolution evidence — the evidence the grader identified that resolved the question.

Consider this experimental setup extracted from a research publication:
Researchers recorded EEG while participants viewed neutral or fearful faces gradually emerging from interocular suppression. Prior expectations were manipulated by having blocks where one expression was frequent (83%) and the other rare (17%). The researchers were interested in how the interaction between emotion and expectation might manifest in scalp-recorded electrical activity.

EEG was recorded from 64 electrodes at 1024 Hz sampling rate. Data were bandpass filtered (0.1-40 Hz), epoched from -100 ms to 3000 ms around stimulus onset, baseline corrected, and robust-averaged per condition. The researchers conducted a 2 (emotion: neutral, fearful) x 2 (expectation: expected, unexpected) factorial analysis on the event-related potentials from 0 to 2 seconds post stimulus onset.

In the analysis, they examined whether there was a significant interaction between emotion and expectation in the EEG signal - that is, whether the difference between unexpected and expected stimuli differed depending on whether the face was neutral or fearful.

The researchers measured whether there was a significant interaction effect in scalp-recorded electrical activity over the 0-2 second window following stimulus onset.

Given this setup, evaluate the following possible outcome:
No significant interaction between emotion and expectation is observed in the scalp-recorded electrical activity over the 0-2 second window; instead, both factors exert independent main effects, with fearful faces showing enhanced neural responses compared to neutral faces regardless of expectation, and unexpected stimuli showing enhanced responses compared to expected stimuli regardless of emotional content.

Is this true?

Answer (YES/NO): NO